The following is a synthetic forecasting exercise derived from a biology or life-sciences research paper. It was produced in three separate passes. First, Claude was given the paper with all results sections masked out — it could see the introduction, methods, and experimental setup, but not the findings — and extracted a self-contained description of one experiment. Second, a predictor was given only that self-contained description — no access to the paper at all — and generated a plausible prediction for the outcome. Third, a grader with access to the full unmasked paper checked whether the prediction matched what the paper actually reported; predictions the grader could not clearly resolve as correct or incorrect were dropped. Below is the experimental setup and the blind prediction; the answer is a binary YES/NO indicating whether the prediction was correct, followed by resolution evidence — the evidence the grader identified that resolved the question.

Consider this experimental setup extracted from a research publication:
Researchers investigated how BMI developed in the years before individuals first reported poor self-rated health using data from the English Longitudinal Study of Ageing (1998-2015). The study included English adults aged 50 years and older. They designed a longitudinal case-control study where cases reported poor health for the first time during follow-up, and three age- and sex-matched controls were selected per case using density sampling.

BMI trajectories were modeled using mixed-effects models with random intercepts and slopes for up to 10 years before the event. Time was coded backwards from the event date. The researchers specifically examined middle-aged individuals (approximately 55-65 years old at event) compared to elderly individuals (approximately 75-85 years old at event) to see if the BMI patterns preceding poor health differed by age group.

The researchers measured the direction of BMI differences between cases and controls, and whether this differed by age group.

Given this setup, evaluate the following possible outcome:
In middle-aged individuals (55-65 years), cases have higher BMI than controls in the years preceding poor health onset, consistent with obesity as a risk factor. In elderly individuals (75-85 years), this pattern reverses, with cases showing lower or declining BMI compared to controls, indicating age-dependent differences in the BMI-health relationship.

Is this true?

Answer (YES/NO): YES